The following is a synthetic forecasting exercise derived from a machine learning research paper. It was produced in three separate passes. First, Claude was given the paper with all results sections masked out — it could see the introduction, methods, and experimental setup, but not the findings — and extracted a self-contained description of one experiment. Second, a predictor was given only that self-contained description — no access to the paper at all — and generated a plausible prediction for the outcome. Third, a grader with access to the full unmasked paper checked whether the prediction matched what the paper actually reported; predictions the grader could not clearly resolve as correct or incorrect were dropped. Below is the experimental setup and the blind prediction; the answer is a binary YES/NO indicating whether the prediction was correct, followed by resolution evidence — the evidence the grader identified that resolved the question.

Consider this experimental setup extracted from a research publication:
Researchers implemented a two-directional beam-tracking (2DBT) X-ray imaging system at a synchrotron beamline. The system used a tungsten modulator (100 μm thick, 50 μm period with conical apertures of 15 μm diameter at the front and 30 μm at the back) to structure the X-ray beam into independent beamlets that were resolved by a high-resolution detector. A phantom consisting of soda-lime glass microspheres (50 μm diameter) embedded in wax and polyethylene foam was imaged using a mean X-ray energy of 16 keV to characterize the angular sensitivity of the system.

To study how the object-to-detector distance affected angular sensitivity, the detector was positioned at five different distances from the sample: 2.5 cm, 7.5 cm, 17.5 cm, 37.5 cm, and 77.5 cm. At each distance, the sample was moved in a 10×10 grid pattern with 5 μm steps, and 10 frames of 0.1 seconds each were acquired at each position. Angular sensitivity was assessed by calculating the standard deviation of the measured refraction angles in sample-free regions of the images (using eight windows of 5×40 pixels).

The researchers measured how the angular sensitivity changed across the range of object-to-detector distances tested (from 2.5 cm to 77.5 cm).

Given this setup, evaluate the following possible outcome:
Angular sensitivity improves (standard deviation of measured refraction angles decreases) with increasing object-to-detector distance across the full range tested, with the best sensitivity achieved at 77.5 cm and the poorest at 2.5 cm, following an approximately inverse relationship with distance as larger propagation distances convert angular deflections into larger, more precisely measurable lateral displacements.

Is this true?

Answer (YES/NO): YES